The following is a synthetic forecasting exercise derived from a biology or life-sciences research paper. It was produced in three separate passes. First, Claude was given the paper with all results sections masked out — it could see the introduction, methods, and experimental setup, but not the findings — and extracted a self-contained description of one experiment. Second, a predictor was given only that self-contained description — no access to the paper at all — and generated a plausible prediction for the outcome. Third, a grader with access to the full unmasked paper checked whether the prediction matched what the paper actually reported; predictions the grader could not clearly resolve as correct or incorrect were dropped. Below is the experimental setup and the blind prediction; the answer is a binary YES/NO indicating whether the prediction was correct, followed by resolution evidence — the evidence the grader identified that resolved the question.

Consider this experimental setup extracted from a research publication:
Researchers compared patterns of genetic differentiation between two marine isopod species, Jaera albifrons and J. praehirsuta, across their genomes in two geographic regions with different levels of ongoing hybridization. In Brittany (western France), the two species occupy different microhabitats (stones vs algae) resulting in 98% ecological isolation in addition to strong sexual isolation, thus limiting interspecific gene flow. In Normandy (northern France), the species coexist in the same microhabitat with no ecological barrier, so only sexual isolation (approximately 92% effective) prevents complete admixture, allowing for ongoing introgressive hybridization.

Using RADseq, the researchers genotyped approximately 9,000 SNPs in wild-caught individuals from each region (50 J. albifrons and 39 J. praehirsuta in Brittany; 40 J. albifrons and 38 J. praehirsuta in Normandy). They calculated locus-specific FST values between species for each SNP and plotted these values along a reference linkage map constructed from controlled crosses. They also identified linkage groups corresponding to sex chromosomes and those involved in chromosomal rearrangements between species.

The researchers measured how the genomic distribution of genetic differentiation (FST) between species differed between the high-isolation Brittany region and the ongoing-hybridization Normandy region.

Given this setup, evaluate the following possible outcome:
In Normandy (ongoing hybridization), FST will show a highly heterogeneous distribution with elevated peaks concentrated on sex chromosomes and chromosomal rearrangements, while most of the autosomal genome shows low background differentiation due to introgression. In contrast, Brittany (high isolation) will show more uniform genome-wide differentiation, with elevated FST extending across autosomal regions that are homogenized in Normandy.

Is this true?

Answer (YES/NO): YES